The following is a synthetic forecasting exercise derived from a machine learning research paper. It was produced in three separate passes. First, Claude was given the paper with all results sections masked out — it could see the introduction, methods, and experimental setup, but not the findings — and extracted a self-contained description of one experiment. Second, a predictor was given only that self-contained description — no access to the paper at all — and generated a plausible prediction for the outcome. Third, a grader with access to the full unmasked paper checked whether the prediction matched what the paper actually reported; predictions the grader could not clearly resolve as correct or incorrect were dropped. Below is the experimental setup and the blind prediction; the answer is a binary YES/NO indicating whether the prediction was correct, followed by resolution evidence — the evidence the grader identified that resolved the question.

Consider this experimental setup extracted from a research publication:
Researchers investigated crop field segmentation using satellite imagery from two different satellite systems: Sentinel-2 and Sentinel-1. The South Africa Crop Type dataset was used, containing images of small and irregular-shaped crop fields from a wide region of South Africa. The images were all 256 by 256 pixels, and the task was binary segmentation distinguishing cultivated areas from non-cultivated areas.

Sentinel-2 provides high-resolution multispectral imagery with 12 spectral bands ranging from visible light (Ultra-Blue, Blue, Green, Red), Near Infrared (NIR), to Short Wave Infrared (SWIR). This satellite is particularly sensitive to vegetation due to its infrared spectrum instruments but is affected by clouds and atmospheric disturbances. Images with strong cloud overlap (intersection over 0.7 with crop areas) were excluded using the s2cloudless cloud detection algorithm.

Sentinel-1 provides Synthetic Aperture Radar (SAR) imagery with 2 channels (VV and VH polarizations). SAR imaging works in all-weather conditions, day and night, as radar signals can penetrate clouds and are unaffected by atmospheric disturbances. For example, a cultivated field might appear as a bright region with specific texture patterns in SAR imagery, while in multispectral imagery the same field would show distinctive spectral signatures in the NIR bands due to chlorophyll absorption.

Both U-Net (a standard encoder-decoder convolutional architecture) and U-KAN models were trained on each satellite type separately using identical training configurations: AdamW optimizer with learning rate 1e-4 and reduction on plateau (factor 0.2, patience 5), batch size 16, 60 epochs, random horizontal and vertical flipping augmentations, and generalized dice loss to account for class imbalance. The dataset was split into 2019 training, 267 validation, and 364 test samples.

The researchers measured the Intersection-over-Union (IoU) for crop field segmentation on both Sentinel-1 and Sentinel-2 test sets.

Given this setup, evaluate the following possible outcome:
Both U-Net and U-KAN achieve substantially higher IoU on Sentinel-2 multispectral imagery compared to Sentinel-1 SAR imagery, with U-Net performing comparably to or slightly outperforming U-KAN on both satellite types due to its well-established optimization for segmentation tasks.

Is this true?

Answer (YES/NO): NO